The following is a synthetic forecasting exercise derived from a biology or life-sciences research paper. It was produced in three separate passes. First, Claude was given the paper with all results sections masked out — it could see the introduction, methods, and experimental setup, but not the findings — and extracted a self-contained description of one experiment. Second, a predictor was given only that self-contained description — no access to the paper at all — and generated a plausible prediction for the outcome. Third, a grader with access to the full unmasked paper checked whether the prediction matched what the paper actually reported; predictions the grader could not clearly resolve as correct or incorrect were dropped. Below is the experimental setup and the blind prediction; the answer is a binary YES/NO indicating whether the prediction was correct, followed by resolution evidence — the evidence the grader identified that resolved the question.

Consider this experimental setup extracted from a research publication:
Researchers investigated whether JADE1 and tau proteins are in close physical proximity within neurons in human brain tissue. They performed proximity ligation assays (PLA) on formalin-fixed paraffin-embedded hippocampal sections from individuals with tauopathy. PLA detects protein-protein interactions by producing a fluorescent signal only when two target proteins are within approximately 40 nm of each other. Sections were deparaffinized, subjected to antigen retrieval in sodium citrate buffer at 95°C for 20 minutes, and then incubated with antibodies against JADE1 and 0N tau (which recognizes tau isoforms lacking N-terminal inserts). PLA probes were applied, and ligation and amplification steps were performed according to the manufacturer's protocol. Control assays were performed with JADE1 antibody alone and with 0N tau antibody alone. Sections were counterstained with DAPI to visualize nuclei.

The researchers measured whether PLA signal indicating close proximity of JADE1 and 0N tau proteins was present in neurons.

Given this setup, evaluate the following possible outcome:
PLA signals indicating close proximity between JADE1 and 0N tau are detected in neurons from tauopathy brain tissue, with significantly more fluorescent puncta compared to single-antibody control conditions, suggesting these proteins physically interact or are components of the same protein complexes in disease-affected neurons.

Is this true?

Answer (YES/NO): YES